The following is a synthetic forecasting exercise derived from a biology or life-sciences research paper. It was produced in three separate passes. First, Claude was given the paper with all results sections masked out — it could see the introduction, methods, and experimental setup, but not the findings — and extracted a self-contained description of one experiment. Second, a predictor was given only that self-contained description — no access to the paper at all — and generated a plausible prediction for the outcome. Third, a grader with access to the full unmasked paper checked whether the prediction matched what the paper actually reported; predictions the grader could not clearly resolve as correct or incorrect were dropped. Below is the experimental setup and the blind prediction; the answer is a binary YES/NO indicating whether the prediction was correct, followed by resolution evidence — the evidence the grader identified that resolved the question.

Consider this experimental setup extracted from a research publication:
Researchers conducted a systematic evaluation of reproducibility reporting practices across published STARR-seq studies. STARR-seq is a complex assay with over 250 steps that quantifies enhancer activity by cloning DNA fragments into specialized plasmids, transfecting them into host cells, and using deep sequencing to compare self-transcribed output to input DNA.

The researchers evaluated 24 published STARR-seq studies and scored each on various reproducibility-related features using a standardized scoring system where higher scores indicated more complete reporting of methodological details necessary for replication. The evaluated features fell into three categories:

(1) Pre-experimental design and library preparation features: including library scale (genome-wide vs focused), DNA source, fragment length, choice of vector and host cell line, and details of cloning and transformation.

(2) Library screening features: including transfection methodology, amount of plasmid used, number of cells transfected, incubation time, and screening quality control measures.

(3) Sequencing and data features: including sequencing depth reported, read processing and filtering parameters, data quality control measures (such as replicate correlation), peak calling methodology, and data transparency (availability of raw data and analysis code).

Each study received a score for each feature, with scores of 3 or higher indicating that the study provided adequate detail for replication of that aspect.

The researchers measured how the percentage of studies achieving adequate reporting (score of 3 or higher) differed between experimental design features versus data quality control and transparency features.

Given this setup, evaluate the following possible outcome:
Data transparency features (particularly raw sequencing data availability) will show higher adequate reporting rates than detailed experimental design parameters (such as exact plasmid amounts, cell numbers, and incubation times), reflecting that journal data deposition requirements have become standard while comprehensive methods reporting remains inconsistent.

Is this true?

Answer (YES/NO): NO